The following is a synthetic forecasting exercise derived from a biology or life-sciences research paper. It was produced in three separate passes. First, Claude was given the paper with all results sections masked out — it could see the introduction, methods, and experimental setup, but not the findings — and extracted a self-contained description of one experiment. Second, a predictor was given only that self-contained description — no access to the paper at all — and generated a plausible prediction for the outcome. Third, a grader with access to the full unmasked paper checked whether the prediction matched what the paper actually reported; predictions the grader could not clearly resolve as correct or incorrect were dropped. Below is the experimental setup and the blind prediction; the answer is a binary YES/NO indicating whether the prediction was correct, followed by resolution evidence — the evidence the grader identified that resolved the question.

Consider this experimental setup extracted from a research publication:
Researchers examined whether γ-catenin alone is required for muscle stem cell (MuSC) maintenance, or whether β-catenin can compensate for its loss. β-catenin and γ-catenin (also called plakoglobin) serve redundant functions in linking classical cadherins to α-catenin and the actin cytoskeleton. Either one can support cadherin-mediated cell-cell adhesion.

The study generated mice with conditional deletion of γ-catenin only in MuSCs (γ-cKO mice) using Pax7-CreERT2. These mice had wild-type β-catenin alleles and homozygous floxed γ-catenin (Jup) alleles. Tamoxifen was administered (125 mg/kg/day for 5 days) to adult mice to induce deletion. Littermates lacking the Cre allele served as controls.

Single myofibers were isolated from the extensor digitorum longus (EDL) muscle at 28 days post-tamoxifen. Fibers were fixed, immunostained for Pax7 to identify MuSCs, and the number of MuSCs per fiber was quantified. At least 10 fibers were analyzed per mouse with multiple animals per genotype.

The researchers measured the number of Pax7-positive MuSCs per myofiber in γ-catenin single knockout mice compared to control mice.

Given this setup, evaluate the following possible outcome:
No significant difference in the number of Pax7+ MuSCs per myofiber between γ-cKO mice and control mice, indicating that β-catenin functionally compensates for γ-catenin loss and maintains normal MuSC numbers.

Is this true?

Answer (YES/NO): YES